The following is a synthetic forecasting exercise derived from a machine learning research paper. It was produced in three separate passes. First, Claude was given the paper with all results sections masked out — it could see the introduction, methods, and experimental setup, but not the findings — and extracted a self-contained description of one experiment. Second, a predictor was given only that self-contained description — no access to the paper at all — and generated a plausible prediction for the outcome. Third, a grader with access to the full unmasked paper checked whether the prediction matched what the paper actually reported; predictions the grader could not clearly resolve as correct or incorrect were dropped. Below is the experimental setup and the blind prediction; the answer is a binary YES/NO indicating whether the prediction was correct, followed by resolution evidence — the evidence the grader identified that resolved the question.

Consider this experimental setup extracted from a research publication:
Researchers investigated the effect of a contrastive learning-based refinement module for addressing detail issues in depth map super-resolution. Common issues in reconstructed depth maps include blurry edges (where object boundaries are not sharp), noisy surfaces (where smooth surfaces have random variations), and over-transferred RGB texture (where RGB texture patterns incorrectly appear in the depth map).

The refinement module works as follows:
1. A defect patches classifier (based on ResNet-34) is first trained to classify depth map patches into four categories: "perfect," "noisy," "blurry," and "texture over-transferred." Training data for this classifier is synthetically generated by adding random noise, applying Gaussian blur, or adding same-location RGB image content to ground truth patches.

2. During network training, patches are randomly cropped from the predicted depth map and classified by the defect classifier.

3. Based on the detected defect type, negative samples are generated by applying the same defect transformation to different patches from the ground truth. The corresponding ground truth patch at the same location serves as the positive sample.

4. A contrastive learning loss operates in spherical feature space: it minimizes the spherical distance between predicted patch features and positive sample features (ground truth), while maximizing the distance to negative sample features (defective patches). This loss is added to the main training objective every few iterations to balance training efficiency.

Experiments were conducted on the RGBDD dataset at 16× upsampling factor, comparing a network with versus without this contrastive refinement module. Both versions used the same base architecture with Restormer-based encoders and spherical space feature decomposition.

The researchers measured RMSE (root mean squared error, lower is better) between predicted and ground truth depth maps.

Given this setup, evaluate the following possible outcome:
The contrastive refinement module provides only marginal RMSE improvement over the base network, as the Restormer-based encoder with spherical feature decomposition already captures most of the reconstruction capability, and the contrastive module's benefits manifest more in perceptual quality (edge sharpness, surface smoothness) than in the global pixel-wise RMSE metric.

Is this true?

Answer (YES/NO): NO